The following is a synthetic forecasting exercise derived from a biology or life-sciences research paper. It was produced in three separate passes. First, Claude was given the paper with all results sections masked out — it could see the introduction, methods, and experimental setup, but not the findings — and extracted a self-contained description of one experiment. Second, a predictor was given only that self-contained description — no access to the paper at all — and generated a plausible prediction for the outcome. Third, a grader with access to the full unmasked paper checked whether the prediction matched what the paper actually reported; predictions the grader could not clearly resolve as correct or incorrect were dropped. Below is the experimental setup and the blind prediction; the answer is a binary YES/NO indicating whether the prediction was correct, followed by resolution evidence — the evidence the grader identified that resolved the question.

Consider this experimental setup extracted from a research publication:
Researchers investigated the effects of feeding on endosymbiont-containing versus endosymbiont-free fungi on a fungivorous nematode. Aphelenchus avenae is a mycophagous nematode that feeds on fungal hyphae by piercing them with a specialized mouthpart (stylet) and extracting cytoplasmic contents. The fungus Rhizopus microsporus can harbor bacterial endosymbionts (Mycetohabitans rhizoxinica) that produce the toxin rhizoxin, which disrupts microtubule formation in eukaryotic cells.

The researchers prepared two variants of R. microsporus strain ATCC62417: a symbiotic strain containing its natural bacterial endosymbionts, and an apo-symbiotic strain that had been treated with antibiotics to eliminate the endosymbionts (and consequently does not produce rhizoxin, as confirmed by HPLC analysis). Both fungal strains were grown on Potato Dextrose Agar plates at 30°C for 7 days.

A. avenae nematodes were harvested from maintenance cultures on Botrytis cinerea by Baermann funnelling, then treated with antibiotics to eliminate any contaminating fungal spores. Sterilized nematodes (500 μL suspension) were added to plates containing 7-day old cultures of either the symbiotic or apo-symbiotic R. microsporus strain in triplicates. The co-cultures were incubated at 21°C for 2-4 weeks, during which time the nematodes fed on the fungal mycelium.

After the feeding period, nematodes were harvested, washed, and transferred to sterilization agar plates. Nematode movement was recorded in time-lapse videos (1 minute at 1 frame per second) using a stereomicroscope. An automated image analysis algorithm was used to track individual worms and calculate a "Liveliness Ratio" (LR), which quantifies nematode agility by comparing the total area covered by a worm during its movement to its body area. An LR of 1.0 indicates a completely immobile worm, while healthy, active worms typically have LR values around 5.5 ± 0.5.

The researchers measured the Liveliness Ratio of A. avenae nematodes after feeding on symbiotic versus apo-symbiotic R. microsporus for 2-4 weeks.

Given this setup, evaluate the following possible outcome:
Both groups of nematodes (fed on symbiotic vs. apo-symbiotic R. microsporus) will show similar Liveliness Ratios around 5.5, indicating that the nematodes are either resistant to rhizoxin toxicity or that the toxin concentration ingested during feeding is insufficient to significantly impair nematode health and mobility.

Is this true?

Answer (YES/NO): NO